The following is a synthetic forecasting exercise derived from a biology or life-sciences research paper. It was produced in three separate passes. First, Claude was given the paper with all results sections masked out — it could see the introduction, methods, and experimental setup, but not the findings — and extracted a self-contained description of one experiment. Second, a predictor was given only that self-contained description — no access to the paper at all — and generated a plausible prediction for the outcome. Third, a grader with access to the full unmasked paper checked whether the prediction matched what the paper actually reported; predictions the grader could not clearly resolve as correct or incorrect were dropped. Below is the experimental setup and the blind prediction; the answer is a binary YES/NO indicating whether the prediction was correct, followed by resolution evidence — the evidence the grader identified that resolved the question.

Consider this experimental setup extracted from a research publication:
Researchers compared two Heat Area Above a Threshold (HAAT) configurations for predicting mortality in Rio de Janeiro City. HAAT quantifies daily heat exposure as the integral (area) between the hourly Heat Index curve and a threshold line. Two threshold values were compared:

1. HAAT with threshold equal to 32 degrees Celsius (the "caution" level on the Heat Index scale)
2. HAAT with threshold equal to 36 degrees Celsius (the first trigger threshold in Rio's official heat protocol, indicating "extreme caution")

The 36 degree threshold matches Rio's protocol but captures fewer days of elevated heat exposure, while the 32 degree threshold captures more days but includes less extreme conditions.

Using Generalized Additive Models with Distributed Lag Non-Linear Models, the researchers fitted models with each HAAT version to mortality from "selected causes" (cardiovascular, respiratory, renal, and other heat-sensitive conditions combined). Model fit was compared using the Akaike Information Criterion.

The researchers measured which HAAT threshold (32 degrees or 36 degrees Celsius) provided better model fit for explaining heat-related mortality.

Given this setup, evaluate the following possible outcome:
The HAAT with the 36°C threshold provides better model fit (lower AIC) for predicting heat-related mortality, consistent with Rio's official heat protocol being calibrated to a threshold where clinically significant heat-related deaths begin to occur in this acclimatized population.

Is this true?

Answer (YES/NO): YES